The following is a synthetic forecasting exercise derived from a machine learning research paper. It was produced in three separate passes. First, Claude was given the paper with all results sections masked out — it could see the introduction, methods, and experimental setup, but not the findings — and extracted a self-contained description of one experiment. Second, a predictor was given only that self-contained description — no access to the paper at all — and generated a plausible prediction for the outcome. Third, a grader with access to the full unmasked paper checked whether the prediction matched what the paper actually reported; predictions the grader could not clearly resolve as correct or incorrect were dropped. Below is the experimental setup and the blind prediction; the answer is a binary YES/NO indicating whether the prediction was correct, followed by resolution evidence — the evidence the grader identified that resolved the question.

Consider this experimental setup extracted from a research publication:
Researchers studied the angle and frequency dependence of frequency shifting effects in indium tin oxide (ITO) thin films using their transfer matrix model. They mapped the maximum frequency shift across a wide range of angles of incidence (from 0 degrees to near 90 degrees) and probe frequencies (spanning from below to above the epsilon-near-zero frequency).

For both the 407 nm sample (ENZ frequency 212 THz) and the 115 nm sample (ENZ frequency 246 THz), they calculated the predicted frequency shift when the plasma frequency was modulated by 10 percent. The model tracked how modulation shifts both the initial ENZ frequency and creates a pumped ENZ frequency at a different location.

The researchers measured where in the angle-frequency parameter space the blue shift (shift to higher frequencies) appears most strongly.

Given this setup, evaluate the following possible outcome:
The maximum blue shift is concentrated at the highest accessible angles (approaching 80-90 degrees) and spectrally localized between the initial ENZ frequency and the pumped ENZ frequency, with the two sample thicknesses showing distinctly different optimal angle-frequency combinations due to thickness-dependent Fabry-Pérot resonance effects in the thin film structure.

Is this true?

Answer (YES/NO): NO